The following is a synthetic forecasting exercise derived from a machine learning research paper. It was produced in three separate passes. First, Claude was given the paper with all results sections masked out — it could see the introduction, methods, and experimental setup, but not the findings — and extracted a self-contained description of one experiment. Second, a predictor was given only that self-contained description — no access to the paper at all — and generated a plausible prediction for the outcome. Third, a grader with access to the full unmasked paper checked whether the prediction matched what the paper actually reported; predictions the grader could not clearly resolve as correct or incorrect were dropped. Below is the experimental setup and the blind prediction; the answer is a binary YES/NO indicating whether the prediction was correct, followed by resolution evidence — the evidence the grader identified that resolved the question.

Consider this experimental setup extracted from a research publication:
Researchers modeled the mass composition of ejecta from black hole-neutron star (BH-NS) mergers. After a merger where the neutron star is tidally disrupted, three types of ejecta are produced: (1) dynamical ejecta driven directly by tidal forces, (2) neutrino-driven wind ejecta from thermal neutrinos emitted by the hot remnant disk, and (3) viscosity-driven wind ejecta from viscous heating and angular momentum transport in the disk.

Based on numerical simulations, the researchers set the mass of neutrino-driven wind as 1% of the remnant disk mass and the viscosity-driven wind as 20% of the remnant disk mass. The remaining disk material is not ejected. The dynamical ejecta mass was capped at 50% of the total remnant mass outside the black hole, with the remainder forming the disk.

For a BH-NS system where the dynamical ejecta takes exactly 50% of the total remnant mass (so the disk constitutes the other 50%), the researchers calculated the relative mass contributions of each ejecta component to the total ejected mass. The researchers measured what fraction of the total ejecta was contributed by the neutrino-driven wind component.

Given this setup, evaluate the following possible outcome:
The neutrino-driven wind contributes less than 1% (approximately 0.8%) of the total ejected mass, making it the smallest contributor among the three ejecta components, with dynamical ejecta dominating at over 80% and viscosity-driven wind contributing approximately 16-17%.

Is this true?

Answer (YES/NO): YES